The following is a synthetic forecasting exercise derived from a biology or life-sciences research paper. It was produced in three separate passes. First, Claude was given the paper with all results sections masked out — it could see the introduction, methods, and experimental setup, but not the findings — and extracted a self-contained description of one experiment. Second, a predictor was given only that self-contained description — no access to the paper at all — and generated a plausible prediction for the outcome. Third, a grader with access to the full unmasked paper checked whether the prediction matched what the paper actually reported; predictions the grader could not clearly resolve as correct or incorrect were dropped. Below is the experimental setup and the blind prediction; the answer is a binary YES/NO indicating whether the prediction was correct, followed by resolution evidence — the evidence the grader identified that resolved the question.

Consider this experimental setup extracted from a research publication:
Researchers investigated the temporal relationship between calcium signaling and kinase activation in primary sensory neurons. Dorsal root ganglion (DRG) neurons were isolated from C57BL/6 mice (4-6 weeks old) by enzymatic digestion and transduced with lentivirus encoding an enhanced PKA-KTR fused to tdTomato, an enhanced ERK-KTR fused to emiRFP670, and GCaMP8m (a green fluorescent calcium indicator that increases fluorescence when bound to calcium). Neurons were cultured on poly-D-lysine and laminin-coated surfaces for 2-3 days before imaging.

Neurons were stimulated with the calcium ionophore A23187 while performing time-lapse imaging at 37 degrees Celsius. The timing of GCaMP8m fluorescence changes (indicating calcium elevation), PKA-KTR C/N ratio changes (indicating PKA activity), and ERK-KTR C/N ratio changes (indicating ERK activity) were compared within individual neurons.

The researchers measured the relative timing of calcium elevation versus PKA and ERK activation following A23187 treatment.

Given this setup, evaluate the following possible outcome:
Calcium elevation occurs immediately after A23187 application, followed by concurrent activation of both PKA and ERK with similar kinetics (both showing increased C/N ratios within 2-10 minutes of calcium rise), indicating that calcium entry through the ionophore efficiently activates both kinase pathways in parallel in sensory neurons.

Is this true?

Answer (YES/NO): NO